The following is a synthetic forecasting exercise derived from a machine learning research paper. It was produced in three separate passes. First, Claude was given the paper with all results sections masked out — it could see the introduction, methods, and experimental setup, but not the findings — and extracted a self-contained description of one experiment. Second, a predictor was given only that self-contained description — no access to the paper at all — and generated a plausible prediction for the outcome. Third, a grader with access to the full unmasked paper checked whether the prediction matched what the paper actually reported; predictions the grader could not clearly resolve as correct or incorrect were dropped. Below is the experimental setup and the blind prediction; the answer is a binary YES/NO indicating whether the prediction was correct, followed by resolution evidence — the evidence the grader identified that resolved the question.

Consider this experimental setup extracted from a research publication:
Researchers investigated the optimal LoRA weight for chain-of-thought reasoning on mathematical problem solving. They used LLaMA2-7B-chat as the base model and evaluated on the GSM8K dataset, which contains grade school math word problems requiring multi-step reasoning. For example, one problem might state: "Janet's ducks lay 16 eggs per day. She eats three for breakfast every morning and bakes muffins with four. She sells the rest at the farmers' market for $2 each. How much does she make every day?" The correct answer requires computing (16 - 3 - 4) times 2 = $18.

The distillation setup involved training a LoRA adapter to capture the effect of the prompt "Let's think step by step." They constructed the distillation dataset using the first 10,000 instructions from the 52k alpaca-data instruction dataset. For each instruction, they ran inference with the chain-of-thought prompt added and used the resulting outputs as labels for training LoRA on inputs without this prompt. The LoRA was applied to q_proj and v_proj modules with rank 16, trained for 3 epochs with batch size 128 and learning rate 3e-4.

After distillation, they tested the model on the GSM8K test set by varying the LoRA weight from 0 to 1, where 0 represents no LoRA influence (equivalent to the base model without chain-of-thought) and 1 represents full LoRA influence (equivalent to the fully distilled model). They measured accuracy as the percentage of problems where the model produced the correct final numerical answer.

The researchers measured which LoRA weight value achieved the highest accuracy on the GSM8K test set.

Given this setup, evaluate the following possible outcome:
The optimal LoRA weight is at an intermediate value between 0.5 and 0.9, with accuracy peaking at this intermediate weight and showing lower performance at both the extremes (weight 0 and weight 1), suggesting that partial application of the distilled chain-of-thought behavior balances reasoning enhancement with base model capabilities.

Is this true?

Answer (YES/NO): YES